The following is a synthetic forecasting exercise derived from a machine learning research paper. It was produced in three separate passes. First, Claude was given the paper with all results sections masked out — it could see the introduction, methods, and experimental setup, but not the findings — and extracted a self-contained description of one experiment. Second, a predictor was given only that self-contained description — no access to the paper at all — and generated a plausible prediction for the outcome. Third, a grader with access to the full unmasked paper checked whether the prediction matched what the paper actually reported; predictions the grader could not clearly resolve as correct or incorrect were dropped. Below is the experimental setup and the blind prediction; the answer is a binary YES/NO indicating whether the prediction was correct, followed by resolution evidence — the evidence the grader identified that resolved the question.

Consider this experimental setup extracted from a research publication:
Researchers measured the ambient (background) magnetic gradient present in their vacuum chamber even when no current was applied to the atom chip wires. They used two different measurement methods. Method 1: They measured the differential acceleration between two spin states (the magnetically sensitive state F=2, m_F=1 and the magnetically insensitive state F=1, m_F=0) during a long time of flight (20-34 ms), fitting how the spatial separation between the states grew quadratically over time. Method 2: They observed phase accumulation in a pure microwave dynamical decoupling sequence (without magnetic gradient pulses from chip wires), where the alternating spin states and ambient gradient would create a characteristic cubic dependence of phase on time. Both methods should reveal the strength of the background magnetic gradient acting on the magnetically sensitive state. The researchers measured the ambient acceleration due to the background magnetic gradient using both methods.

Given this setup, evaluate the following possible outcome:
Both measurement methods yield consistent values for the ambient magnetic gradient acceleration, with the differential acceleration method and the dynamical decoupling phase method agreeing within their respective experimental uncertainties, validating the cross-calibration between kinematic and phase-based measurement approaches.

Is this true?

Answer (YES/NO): YES